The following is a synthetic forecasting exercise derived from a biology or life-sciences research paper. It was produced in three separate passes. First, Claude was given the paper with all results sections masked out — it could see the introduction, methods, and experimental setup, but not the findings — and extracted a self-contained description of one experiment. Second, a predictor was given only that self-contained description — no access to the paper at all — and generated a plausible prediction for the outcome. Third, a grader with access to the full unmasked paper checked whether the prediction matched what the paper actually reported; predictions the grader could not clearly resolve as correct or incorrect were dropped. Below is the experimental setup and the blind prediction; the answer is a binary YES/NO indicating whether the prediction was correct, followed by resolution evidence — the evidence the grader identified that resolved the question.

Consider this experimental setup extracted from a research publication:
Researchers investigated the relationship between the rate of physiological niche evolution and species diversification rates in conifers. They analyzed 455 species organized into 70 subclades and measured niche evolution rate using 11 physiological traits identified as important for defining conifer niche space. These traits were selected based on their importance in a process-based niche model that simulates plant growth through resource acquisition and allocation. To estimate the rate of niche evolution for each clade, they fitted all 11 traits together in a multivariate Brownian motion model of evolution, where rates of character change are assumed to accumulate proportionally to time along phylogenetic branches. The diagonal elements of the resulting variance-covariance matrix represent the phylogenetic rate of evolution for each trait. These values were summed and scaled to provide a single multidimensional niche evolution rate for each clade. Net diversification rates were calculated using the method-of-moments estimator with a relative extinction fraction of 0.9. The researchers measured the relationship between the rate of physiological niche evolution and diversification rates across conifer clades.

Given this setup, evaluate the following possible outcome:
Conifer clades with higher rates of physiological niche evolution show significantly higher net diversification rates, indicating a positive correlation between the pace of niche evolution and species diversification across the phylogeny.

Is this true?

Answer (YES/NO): NO